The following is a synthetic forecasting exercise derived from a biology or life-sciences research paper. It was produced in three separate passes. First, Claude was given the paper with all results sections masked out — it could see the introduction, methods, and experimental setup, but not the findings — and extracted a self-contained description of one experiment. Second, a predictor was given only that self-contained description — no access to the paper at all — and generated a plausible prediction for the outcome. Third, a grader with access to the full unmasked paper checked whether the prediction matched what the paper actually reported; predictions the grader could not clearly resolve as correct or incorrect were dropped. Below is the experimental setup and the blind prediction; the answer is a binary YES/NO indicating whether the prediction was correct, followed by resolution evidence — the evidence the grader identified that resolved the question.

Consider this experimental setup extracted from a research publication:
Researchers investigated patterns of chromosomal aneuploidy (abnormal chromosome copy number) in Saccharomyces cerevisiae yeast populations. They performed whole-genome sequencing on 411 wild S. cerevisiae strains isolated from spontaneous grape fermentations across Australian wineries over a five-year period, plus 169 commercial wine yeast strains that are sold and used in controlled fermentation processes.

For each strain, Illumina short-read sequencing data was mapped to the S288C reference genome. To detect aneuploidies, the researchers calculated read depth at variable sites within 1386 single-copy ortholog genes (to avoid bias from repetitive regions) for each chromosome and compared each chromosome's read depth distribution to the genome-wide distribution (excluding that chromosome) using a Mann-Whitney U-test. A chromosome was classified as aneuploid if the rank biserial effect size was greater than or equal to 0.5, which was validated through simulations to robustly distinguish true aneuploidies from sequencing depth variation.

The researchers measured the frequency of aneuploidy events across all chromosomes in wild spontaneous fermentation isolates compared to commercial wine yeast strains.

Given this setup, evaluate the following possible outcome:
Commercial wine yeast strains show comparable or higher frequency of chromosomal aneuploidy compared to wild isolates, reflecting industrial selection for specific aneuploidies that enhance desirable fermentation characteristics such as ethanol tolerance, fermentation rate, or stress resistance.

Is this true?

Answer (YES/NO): NO